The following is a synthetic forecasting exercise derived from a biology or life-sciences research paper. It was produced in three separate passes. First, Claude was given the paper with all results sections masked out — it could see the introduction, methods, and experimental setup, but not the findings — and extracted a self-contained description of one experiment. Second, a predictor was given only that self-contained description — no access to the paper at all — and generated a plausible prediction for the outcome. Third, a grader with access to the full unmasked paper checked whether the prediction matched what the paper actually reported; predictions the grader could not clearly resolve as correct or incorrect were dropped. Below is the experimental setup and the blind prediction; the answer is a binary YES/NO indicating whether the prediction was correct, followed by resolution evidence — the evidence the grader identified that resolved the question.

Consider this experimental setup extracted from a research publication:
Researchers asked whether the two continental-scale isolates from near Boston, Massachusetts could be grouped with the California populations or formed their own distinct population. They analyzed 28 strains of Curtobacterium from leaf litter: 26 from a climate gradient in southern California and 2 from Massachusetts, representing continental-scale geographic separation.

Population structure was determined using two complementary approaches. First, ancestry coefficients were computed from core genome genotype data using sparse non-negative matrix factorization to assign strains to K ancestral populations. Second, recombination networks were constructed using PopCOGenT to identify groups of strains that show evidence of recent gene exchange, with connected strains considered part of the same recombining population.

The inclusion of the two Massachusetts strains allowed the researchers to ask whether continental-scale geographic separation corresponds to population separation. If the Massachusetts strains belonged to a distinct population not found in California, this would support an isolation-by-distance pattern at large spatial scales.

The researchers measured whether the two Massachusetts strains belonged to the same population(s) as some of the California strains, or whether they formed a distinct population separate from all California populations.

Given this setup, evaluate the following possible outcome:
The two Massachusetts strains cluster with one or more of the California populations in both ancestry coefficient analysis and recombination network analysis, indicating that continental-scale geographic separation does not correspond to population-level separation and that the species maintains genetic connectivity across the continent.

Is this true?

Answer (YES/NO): NO